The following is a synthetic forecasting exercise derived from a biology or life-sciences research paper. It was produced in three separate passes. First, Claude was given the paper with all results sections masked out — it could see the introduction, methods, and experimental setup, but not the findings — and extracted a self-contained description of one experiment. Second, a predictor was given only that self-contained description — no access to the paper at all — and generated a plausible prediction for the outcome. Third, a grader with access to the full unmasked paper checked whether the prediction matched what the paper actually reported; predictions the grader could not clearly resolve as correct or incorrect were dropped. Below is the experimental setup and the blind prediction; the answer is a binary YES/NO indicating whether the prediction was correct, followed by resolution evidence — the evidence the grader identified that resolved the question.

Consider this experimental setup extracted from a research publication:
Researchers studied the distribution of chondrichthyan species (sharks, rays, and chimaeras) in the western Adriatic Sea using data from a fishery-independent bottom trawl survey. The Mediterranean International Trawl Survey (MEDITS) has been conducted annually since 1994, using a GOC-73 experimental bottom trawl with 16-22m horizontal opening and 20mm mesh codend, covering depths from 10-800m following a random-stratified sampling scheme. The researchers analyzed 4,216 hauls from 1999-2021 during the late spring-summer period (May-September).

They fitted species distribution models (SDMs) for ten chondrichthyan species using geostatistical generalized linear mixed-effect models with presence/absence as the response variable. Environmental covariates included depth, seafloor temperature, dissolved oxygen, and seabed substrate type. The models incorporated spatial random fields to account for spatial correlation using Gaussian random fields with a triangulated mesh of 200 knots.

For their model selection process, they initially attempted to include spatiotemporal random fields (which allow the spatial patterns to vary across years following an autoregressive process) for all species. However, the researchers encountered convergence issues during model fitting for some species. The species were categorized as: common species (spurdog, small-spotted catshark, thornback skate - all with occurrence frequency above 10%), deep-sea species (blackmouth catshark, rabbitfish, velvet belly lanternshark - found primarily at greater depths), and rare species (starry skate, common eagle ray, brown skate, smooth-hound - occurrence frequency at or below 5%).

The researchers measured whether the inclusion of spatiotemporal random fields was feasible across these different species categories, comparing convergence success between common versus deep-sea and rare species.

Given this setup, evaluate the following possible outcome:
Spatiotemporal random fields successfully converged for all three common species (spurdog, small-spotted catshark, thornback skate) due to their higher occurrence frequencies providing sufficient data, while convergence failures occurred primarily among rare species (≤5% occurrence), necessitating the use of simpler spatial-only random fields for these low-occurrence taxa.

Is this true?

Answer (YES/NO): NO